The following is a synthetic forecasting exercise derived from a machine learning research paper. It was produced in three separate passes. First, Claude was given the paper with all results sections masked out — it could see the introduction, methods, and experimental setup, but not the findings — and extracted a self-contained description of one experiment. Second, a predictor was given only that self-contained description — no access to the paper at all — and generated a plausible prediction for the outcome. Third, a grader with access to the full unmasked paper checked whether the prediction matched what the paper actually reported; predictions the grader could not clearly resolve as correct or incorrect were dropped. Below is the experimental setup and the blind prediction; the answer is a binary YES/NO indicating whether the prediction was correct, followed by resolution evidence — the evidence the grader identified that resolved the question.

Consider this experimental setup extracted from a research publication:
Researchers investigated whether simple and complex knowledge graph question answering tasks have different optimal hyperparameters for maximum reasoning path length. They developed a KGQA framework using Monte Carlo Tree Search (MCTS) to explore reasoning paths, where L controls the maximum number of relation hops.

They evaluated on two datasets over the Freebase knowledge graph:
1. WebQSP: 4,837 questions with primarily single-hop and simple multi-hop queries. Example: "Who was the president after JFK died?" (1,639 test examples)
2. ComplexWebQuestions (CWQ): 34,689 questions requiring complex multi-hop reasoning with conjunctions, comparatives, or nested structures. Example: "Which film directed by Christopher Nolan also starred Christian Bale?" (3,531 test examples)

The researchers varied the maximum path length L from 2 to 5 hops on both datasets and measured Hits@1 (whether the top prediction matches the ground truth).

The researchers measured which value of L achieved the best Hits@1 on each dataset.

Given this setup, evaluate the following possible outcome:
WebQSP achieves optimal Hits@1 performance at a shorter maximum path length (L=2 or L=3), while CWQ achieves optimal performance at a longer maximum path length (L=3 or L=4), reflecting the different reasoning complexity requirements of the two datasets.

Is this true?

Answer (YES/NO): YES